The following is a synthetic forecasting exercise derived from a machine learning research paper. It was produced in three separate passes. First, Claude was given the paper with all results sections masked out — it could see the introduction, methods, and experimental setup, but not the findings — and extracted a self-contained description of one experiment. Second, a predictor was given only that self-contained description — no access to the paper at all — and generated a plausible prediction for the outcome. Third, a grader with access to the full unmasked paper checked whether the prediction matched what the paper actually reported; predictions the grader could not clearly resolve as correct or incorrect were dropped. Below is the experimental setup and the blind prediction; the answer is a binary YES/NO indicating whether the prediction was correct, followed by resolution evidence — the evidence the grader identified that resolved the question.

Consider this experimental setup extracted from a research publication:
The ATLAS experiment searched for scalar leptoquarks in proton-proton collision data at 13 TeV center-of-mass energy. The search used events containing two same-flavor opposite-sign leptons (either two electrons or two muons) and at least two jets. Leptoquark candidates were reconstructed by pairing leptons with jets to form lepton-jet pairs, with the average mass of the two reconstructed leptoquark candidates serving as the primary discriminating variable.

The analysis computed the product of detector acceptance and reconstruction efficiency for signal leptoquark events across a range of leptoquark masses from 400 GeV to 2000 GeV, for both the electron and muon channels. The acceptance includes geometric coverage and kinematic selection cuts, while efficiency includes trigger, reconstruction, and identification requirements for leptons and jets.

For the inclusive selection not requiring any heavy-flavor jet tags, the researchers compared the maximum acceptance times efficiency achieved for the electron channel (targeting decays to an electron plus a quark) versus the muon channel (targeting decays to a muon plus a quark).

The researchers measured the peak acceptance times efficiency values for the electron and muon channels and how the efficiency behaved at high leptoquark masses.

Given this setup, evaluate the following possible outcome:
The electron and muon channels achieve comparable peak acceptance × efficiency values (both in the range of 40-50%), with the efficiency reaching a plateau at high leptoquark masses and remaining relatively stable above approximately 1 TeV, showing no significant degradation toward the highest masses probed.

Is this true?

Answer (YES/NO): NO